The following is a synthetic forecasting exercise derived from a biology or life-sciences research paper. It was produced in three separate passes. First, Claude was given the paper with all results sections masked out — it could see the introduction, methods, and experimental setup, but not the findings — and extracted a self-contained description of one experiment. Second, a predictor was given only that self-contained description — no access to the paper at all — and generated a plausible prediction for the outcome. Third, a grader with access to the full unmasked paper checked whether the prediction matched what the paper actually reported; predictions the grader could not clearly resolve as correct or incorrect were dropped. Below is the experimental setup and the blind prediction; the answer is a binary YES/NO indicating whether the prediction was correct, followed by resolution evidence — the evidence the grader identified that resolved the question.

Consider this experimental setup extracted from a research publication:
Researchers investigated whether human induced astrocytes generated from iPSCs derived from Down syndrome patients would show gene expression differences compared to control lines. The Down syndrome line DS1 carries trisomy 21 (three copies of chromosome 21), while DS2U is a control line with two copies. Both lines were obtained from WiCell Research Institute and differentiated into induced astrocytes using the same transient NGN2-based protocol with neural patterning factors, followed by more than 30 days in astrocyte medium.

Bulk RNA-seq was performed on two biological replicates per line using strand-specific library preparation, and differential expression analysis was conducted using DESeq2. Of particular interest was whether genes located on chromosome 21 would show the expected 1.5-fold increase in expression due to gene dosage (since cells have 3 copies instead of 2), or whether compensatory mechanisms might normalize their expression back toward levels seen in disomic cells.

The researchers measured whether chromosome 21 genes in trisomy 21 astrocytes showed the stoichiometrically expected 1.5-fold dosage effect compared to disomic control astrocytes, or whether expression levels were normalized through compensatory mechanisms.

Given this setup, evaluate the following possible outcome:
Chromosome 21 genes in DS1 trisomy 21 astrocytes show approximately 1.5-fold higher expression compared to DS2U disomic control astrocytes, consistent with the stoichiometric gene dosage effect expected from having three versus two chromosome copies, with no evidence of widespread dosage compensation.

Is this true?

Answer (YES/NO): YES